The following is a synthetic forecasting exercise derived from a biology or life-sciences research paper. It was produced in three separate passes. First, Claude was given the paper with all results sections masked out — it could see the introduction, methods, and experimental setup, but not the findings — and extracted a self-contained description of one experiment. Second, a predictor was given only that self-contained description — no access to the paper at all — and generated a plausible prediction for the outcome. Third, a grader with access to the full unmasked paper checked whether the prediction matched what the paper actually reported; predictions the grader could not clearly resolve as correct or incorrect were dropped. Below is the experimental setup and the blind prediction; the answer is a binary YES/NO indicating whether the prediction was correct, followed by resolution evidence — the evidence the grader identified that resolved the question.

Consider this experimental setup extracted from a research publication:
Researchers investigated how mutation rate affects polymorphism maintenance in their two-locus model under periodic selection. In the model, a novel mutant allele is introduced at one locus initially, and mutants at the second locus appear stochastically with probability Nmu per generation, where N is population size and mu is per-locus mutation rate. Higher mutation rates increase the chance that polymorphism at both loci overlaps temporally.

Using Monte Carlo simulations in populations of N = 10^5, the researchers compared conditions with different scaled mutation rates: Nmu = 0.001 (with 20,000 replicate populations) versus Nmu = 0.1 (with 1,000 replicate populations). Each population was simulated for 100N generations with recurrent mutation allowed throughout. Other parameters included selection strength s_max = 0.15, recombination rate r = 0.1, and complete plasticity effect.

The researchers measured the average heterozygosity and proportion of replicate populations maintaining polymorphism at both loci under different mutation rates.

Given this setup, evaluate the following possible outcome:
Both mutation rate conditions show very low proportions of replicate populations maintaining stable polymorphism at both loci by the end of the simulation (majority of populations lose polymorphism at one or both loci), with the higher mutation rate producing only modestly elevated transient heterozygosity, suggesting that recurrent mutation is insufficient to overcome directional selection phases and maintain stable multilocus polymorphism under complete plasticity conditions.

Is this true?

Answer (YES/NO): NO